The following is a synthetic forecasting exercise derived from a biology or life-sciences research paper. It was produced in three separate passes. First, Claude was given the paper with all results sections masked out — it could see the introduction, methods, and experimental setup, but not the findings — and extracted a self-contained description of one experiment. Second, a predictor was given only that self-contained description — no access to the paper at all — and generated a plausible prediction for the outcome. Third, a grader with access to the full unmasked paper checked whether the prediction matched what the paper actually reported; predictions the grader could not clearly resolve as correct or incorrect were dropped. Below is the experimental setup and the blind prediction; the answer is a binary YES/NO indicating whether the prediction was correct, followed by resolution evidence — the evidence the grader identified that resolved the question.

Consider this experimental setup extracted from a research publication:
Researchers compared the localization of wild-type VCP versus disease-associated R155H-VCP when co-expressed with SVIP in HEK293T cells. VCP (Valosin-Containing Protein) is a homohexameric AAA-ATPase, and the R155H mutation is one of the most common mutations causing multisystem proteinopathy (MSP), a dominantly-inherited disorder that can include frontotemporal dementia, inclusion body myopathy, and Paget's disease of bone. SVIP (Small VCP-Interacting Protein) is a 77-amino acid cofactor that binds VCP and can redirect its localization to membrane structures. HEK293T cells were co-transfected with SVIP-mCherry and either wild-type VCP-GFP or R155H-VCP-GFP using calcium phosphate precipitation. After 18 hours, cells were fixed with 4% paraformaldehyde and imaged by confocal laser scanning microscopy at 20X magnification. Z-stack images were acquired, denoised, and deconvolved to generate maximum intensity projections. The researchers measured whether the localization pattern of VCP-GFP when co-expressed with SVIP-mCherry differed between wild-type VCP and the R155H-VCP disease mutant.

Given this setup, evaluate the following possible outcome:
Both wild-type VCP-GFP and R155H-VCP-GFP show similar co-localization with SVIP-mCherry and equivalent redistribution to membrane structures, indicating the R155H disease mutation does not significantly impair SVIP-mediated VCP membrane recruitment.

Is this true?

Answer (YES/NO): NO